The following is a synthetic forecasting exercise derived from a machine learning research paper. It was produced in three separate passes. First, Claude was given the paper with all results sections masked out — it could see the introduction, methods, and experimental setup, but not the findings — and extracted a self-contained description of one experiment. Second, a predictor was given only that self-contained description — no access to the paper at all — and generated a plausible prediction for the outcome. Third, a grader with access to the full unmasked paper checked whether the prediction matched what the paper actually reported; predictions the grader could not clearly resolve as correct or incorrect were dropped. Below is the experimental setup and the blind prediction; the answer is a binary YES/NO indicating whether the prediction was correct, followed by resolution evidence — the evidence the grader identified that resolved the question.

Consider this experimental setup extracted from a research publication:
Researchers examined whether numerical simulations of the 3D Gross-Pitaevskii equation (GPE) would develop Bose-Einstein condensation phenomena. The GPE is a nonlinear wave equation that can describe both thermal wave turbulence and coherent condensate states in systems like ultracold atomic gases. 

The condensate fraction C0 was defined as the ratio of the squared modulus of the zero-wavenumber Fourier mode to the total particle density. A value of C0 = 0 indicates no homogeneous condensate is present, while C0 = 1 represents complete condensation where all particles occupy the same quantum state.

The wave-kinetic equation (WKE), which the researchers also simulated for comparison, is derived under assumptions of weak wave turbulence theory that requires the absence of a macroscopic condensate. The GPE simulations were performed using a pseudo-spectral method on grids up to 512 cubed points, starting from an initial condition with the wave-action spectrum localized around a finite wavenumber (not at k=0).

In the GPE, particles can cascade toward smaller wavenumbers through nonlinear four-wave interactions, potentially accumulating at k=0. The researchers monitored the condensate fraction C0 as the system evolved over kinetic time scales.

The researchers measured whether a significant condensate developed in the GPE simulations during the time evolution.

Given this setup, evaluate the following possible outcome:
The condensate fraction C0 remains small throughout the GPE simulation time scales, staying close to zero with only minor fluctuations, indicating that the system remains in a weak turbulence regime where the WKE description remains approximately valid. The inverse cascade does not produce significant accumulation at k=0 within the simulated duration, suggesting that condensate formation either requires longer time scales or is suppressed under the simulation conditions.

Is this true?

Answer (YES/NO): YES